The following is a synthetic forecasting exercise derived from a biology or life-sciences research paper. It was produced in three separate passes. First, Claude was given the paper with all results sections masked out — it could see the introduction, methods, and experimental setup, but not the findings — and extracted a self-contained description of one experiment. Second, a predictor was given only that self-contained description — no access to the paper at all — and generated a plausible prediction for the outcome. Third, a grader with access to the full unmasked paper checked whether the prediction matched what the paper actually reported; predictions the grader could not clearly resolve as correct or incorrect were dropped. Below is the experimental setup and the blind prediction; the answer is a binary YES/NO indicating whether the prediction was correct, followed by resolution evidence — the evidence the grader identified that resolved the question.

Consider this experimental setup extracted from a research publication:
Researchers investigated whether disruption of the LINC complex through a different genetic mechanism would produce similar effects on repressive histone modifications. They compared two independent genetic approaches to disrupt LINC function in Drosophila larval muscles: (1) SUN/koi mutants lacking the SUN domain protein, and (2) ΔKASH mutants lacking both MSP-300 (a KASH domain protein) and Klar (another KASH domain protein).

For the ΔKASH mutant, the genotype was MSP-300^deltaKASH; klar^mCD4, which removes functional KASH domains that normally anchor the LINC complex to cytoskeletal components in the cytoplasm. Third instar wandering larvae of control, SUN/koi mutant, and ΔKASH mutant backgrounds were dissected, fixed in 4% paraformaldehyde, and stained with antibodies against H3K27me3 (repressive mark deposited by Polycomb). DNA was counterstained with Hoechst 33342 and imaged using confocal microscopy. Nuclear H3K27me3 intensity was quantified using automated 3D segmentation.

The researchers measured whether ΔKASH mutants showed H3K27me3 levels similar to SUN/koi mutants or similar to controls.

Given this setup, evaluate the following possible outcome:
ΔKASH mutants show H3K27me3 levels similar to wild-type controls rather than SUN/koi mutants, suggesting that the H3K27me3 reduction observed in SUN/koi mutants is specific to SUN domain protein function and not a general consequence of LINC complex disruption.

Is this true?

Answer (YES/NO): NO